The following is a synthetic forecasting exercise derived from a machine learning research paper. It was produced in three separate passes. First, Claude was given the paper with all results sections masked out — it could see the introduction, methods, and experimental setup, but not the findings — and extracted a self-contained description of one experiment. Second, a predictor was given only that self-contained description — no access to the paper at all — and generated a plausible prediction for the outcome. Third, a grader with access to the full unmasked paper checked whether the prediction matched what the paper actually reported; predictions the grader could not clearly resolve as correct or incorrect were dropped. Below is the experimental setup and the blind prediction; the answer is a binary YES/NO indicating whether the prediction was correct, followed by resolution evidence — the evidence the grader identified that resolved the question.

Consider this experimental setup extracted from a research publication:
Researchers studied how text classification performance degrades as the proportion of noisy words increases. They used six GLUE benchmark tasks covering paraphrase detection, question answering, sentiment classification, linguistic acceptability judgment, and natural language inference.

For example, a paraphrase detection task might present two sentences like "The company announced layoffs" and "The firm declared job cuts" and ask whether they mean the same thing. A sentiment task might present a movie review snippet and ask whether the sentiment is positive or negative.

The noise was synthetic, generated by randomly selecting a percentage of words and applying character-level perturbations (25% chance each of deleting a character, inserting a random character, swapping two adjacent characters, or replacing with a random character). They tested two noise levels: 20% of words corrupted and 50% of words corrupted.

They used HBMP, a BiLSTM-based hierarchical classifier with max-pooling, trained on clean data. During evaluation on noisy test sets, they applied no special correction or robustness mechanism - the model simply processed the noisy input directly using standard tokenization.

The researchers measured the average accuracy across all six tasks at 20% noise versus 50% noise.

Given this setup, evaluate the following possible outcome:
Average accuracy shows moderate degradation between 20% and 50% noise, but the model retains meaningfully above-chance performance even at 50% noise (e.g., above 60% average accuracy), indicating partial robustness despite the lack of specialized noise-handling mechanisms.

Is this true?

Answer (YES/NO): NO